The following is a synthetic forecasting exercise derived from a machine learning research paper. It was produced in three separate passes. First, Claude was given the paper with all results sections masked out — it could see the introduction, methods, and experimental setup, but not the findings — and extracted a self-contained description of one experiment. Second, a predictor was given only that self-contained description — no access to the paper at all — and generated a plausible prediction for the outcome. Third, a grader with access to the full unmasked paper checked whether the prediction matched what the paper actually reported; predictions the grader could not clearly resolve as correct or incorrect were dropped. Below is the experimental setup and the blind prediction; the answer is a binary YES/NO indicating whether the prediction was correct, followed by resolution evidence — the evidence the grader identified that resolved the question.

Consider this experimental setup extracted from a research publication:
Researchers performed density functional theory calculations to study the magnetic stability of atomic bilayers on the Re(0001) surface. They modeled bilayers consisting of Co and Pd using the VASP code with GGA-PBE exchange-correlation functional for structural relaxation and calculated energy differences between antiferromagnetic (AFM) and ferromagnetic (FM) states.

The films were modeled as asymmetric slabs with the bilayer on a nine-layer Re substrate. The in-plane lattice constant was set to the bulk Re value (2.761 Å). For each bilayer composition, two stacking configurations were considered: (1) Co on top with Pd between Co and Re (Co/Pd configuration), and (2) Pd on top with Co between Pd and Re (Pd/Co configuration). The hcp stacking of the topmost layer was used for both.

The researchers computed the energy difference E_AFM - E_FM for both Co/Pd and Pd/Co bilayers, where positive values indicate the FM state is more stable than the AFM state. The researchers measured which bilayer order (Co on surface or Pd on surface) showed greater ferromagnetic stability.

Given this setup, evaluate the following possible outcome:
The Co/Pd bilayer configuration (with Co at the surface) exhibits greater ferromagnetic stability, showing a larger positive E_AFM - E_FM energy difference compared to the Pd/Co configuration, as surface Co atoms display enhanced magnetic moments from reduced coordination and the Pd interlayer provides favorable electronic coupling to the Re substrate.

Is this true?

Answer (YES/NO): YES